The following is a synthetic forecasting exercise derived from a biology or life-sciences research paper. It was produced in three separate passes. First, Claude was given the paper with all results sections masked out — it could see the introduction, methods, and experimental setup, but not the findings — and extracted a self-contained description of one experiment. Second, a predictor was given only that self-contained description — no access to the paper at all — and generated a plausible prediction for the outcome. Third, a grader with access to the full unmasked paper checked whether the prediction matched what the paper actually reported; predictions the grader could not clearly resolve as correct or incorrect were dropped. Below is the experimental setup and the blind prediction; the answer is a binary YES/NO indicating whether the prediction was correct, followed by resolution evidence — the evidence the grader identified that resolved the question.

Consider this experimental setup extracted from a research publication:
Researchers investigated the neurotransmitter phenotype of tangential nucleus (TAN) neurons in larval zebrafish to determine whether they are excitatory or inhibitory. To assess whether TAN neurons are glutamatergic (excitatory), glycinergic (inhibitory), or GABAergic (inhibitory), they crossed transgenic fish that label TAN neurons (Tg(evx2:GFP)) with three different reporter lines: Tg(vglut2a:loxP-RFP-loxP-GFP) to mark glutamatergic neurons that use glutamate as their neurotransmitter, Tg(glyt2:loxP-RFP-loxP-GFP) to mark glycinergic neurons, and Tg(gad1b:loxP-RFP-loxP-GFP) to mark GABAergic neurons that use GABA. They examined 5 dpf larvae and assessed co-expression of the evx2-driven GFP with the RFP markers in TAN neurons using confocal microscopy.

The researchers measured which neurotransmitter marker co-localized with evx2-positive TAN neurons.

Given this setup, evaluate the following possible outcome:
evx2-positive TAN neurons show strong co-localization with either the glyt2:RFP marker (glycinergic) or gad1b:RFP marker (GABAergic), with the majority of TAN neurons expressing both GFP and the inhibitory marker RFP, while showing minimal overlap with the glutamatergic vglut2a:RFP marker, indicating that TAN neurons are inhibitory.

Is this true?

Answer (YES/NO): NO